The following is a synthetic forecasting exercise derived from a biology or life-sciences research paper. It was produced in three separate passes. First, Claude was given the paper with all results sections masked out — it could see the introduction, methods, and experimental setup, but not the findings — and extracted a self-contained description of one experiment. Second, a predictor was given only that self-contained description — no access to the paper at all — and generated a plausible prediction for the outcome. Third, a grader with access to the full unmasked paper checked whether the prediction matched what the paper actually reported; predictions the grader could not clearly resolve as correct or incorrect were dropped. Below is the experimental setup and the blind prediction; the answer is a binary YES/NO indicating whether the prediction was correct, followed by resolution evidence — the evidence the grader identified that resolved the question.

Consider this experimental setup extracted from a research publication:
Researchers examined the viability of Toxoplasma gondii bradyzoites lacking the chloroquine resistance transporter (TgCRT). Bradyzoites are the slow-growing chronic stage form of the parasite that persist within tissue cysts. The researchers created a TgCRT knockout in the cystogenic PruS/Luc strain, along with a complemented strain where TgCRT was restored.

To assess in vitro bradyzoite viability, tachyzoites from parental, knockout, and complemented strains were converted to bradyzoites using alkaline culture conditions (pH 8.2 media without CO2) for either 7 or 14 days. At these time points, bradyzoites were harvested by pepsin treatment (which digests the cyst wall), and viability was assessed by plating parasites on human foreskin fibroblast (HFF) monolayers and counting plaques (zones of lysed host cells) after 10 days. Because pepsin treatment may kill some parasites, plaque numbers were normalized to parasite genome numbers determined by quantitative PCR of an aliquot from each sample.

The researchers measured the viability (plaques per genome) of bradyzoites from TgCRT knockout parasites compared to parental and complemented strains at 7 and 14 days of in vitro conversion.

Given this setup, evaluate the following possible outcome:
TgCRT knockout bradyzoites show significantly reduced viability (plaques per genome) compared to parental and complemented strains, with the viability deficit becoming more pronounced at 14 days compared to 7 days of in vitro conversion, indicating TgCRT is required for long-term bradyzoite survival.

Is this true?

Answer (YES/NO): YES